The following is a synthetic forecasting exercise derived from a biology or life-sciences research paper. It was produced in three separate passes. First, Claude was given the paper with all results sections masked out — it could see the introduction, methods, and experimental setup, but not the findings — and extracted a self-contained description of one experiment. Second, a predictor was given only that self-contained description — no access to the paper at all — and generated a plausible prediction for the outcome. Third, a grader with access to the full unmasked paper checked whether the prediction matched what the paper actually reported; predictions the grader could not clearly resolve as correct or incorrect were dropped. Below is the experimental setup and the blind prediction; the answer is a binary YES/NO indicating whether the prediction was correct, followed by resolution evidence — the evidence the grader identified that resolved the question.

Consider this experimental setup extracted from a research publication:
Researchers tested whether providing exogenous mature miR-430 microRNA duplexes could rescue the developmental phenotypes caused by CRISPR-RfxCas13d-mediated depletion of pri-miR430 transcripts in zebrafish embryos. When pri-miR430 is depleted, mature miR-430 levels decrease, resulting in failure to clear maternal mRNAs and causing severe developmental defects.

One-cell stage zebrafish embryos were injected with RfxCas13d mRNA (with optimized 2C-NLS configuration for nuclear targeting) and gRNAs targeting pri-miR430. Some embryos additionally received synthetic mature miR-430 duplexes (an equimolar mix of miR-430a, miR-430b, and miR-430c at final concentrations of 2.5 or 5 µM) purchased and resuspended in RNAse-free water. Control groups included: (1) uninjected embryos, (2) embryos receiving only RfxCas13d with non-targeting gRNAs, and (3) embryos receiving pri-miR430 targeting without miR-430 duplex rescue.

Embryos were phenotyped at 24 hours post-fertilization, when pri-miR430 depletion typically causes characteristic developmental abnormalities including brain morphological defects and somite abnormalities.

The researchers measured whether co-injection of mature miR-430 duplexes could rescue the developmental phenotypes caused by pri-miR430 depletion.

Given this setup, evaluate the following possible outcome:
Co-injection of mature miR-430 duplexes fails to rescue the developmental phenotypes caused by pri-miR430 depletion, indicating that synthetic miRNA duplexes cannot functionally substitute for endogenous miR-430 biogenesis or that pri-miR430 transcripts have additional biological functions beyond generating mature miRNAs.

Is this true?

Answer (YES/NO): NO